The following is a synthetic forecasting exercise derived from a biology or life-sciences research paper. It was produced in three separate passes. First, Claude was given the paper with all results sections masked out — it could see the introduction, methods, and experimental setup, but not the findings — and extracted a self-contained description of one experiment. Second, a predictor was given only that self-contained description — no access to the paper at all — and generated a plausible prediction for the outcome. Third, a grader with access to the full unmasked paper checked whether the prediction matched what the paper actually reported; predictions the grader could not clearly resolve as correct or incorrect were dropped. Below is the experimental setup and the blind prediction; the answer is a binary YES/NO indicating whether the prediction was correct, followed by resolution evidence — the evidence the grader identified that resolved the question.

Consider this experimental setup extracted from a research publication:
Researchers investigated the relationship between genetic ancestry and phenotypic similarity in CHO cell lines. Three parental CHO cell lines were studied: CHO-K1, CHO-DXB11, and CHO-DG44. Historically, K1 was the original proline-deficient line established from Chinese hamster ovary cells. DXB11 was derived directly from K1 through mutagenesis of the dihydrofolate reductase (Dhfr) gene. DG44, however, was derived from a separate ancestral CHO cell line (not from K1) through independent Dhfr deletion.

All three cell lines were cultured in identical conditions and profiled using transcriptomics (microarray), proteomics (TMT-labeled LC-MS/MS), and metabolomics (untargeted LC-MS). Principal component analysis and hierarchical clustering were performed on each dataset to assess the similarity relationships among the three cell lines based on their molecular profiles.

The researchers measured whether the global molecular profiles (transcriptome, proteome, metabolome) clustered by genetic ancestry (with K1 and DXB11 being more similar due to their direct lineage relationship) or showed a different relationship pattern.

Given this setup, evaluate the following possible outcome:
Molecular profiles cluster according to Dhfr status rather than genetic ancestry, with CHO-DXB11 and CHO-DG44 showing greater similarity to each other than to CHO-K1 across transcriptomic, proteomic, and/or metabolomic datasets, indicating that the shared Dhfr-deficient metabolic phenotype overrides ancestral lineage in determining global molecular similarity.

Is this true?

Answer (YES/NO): NO